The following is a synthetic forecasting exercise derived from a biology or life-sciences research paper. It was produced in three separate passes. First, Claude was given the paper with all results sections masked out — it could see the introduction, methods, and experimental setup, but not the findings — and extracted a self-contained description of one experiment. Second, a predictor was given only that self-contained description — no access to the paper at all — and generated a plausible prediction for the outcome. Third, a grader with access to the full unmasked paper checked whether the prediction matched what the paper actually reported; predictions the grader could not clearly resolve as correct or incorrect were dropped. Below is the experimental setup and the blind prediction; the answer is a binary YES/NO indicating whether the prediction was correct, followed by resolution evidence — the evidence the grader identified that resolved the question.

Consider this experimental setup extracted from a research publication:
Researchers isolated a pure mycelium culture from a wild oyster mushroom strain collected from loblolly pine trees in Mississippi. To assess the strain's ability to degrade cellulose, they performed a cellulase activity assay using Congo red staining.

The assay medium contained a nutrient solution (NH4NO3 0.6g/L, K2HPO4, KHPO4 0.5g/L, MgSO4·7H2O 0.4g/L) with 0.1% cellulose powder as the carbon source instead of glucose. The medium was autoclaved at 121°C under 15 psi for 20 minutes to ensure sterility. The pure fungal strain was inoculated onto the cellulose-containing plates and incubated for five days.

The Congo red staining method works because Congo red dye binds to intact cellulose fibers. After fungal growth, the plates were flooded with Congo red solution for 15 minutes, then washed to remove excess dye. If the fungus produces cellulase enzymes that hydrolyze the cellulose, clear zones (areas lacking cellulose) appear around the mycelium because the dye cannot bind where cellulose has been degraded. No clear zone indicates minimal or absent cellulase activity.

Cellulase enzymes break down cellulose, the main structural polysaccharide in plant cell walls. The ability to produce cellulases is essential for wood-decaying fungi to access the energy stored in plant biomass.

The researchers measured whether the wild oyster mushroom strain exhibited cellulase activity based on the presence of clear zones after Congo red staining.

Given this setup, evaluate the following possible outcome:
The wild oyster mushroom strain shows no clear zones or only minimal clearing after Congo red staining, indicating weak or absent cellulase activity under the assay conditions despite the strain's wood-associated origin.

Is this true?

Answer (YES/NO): NO